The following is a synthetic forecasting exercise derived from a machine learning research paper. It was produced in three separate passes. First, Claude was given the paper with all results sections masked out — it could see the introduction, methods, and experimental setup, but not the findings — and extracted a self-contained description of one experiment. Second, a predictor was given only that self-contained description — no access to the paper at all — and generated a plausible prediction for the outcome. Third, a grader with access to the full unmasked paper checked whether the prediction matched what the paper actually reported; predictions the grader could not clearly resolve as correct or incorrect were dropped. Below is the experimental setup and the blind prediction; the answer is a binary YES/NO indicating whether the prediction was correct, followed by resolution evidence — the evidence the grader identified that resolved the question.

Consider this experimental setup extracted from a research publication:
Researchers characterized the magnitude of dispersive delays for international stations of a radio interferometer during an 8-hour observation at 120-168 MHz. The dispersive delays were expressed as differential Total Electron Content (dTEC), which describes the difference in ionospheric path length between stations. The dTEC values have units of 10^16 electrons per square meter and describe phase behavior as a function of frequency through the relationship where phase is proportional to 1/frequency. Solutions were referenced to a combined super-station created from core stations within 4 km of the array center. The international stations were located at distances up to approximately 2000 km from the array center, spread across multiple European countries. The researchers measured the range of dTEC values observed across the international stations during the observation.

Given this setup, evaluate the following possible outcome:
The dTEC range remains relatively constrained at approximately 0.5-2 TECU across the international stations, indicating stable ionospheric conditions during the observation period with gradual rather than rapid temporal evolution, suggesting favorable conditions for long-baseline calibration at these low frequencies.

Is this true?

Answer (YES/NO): NO